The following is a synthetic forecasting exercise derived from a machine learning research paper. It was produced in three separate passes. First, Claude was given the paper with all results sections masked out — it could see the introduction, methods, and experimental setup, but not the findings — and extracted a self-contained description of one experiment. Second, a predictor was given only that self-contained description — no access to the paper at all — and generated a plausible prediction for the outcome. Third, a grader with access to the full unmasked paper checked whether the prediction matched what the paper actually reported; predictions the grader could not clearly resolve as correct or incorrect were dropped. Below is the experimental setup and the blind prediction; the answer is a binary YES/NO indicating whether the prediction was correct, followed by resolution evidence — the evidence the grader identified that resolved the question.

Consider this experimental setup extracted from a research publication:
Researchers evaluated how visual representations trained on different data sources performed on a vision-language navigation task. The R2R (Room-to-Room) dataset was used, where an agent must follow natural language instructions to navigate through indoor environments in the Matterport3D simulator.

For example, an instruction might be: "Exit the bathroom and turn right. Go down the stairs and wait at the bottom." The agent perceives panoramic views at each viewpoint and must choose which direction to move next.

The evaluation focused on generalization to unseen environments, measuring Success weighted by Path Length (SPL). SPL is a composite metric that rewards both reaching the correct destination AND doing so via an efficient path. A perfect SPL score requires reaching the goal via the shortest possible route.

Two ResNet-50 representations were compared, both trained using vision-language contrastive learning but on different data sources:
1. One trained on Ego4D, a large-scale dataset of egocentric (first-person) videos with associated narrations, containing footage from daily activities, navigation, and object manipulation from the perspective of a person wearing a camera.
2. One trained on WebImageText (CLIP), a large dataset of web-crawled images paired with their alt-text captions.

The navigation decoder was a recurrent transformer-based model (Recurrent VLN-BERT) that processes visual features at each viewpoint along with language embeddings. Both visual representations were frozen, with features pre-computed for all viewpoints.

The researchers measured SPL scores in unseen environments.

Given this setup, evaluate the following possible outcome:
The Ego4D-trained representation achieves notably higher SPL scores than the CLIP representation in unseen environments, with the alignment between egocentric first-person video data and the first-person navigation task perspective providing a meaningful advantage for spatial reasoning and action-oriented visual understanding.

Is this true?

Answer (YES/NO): NO